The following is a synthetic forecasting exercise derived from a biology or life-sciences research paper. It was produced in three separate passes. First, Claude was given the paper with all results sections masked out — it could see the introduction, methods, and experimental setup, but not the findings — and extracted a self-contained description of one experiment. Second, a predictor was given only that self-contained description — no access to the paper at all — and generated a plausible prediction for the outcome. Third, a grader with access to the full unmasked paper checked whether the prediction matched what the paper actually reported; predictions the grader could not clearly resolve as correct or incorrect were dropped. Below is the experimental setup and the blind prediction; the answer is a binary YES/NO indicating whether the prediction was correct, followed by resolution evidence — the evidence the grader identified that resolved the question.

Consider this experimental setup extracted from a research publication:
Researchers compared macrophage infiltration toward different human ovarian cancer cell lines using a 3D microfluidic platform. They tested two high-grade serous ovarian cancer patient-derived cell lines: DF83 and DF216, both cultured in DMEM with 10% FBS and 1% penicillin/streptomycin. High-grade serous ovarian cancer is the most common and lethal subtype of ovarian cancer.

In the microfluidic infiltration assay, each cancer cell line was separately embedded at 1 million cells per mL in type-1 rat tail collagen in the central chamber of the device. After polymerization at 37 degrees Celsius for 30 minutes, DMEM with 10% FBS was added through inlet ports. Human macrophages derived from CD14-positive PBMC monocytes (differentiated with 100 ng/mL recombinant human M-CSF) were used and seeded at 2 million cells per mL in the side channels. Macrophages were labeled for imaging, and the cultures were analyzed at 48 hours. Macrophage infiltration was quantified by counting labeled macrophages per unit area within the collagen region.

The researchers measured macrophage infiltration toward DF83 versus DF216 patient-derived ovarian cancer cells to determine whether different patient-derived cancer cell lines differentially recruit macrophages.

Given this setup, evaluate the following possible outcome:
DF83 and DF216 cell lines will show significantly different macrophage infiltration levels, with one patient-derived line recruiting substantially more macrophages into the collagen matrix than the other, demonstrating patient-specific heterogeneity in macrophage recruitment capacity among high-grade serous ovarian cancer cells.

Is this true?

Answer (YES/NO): YES